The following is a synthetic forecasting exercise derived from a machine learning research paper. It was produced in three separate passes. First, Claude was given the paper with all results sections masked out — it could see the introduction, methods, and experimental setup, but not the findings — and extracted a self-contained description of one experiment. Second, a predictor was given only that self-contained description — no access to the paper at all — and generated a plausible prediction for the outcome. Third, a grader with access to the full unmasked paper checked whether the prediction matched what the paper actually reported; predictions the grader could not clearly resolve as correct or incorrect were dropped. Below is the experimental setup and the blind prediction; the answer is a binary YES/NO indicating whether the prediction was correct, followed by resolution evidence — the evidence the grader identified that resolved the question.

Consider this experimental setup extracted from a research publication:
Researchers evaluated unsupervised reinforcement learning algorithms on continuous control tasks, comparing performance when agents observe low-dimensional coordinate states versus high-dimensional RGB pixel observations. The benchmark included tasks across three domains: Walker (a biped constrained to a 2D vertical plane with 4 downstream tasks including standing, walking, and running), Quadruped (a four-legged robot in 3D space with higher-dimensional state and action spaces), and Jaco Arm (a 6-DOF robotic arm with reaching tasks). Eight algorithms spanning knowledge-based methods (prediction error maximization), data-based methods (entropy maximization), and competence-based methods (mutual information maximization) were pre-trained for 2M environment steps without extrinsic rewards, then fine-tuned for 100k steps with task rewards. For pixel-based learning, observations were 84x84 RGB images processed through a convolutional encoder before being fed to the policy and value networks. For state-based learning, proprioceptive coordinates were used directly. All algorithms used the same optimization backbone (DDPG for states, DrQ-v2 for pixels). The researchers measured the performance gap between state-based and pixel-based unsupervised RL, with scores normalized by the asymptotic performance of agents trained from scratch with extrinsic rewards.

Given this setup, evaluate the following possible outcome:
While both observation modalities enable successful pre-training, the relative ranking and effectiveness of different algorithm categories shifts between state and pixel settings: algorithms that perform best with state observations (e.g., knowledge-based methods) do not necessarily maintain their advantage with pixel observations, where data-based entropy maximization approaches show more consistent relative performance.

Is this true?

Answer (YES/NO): NO